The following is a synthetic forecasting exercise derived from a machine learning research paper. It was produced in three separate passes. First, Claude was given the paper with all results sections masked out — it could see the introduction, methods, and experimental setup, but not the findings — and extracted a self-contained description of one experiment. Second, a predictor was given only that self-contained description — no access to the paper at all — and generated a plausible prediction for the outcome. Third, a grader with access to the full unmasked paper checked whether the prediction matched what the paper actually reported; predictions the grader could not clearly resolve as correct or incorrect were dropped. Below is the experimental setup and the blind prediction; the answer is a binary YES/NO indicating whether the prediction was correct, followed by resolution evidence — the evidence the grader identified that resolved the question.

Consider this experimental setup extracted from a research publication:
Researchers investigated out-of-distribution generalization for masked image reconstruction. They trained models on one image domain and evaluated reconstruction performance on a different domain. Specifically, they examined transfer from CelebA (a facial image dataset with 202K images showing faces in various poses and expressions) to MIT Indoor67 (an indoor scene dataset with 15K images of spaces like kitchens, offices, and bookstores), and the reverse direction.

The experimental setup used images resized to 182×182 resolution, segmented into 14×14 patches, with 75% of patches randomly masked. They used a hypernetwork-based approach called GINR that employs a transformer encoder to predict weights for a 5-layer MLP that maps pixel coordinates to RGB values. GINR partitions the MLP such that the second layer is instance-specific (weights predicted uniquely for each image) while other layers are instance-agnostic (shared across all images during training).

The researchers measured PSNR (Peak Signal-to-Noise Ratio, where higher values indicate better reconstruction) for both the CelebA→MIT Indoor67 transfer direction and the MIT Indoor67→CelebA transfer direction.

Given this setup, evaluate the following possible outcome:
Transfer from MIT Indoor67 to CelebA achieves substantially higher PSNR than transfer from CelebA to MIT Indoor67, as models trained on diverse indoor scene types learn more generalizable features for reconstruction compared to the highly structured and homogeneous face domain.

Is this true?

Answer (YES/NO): YES